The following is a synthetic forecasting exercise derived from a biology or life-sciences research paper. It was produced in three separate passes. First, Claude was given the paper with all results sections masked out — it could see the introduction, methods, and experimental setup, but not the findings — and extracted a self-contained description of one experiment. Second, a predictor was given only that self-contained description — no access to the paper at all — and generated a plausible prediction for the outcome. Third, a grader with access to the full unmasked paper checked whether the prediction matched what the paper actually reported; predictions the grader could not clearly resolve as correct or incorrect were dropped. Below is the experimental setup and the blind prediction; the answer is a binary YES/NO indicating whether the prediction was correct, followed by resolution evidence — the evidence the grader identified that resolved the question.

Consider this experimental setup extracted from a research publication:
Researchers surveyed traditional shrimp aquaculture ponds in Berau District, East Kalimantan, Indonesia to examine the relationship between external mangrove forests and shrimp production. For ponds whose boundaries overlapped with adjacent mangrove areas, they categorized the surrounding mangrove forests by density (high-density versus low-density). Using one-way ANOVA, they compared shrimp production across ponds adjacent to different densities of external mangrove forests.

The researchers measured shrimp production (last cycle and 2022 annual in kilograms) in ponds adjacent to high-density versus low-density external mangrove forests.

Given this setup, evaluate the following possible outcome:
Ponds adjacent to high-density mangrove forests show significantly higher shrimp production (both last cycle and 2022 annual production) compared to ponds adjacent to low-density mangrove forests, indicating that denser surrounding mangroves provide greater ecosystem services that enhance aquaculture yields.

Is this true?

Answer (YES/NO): NO